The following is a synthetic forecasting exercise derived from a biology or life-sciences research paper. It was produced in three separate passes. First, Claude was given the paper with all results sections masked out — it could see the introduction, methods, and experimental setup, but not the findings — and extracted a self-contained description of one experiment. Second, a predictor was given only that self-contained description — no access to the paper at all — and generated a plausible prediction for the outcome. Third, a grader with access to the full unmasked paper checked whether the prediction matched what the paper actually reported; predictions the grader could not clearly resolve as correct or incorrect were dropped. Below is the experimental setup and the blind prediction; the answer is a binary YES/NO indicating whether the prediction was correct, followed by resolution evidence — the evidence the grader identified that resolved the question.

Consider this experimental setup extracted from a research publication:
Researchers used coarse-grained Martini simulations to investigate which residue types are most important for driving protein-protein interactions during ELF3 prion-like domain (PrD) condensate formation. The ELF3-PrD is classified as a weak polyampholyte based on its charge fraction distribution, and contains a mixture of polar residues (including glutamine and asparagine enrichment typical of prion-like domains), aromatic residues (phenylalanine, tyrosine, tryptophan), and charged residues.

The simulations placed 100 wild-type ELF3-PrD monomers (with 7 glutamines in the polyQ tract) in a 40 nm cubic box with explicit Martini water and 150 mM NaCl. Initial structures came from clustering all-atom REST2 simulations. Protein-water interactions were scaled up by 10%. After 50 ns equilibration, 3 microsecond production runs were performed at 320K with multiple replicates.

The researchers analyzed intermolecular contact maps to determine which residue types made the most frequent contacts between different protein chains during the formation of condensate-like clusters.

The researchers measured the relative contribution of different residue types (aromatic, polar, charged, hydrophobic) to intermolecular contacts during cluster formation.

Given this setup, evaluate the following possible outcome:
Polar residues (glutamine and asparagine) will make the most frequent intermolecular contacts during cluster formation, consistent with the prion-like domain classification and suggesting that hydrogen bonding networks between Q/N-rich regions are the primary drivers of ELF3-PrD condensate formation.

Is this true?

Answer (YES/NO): NO